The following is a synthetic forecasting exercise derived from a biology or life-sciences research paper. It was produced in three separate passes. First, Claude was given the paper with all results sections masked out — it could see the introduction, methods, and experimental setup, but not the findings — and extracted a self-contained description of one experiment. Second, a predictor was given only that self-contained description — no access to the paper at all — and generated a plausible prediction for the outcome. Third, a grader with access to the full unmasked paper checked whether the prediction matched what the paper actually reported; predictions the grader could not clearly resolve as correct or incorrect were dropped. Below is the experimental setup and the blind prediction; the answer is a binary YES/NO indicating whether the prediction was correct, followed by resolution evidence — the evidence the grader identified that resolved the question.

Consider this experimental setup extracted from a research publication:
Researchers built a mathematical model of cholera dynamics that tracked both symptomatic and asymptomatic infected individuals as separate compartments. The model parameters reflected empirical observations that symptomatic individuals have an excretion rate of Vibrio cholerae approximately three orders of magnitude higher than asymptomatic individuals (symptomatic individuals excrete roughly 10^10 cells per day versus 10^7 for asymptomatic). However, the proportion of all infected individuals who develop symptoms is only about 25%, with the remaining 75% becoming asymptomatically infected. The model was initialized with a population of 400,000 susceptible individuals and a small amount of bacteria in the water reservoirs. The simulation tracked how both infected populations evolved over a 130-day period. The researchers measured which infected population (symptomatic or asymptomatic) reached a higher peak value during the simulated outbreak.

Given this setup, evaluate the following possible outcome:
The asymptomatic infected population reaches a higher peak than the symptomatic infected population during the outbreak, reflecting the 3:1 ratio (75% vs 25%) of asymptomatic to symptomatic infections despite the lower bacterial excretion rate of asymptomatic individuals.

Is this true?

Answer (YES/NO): YES